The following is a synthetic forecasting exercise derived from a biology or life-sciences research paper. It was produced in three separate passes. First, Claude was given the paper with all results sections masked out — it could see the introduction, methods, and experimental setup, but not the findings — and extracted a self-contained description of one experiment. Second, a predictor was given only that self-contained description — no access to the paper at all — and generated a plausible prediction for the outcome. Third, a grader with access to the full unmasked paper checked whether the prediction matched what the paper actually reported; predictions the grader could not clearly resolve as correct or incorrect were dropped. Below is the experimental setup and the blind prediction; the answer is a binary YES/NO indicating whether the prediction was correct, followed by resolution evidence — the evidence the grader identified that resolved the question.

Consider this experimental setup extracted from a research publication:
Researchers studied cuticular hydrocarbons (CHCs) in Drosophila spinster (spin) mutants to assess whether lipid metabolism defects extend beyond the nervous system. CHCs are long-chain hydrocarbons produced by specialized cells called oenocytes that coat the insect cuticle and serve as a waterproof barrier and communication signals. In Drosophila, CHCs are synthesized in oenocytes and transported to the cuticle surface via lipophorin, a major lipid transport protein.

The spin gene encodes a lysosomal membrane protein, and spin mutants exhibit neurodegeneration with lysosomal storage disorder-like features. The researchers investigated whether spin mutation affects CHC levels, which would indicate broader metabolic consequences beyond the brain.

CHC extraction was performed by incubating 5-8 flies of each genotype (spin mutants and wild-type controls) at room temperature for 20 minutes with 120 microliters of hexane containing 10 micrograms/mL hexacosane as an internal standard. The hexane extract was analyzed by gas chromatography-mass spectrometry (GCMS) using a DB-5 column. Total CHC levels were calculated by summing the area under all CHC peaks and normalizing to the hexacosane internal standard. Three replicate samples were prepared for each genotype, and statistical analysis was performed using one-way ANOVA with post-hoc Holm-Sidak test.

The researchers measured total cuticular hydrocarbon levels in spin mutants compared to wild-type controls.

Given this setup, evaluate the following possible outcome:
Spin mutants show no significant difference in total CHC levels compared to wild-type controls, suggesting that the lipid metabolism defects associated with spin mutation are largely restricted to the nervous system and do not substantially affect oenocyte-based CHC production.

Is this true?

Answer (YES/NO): NO